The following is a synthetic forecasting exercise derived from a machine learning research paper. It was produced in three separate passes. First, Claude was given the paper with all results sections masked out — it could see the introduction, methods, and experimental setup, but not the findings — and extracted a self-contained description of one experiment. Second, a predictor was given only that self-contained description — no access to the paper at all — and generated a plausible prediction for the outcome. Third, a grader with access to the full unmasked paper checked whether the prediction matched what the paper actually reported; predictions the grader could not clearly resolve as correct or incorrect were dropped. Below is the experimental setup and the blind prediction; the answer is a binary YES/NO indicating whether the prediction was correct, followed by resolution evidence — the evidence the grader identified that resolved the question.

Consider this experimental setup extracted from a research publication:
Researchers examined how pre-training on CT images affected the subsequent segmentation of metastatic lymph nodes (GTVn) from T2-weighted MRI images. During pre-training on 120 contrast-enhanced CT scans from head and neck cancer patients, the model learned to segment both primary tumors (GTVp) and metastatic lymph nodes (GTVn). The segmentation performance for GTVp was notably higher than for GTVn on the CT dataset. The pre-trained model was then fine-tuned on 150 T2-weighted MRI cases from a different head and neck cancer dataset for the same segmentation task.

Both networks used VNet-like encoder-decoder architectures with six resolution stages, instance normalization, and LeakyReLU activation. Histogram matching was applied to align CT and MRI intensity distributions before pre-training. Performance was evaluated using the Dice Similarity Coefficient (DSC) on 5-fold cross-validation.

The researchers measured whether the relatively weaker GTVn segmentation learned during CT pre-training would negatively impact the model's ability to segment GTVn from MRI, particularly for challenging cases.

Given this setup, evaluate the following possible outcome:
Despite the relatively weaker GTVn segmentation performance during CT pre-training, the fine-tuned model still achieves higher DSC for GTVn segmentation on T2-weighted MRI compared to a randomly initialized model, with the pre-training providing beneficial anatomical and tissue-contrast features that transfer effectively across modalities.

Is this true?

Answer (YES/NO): NO